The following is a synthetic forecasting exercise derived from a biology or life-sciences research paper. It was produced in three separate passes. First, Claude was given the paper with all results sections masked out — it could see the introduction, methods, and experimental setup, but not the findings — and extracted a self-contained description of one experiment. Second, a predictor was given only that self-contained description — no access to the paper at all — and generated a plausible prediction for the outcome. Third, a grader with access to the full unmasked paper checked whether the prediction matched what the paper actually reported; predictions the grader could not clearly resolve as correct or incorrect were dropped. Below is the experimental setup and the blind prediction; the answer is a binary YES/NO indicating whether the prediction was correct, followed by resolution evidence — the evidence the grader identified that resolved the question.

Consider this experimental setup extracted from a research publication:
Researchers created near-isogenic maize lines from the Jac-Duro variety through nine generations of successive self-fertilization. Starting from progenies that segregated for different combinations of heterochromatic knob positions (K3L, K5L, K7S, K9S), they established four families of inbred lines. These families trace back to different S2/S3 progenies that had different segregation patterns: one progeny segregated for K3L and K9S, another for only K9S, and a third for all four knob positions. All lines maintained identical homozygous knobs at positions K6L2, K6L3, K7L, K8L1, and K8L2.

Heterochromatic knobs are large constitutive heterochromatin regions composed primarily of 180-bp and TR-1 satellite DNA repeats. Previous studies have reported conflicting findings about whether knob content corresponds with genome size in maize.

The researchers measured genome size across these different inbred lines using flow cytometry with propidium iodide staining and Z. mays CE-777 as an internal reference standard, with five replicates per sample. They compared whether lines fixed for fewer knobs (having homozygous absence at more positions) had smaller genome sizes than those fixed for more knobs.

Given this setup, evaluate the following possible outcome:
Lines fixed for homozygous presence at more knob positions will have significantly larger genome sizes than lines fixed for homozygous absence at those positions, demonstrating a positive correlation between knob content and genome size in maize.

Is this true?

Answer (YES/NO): NO